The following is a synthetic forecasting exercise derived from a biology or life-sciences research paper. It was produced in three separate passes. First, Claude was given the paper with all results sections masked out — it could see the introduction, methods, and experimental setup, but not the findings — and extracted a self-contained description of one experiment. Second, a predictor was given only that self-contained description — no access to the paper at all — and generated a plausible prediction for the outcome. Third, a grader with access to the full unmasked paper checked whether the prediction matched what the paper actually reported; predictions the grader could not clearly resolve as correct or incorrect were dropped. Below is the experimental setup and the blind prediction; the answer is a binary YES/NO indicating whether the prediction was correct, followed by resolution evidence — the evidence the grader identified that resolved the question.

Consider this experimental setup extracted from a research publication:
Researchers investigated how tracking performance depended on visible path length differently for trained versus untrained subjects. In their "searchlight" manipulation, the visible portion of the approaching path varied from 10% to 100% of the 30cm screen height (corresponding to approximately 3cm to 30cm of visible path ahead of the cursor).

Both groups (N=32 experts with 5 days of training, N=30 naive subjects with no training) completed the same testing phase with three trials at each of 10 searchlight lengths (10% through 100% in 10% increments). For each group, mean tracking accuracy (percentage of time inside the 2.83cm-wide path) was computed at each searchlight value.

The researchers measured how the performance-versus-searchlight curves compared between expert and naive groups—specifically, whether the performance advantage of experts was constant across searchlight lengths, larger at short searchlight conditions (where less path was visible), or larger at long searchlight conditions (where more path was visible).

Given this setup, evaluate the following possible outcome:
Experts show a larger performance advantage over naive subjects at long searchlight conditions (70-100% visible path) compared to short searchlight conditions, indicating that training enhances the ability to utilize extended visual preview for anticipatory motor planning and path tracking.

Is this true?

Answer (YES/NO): YES